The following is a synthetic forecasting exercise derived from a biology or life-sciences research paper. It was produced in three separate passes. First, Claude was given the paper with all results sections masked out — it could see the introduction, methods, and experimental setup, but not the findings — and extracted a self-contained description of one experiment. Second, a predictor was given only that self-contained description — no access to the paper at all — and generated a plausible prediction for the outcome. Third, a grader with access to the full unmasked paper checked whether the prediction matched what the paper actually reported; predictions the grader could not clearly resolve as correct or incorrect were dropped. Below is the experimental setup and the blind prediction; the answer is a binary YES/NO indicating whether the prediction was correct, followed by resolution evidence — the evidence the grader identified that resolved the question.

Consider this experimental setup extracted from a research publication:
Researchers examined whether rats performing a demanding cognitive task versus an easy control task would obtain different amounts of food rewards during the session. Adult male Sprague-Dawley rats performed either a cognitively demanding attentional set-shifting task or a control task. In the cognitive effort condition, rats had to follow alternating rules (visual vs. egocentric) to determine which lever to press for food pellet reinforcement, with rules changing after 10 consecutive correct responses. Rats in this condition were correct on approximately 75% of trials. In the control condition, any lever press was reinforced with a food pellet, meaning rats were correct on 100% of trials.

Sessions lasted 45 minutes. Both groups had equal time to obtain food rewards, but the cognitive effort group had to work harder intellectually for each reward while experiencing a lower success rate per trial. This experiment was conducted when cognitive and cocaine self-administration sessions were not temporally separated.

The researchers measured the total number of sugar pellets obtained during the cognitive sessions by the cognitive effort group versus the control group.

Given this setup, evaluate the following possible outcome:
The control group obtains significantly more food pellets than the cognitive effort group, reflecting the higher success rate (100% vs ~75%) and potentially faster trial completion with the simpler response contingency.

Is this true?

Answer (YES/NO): NO